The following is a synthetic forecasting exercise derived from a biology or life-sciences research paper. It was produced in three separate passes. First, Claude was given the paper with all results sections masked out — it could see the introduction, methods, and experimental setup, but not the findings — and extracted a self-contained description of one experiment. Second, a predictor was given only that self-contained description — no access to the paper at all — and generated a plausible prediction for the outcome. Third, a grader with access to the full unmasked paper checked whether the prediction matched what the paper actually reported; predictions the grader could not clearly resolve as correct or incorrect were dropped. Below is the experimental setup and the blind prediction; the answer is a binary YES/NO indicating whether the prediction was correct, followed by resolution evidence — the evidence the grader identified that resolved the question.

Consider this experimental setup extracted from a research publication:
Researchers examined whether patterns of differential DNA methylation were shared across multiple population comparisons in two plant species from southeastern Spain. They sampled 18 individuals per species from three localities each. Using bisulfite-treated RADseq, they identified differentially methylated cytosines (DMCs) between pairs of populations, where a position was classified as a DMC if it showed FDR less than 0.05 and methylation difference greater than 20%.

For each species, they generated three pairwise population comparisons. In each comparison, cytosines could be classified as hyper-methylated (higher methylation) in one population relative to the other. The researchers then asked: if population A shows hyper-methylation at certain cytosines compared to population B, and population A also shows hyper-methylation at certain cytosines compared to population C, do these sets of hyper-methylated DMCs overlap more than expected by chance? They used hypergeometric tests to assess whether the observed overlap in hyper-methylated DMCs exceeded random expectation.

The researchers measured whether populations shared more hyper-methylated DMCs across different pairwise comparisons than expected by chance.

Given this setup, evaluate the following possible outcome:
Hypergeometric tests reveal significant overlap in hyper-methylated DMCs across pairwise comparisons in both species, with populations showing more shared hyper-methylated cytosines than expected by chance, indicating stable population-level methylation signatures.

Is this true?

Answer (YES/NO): NO